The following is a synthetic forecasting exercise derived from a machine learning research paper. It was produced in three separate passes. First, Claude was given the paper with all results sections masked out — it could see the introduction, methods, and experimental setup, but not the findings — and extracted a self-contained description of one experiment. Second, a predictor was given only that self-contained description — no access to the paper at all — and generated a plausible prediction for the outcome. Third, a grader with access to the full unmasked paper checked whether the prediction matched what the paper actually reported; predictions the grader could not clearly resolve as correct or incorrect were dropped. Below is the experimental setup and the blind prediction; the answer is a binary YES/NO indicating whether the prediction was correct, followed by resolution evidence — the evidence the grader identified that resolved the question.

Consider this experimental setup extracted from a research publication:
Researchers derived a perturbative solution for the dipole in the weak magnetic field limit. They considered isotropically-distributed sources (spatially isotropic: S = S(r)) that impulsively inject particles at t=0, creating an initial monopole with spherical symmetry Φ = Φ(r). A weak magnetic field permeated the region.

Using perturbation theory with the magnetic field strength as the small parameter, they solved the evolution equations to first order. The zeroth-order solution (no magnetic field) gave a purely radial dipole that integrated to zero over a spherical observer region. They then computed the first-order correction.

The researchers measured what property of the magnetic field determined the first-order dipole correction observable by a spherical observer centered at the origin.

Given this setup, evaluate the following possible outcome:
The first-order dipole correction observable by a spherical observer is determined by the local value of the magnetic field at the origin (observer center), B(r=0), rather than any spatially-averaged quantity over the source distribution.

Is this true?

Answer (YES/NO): NO